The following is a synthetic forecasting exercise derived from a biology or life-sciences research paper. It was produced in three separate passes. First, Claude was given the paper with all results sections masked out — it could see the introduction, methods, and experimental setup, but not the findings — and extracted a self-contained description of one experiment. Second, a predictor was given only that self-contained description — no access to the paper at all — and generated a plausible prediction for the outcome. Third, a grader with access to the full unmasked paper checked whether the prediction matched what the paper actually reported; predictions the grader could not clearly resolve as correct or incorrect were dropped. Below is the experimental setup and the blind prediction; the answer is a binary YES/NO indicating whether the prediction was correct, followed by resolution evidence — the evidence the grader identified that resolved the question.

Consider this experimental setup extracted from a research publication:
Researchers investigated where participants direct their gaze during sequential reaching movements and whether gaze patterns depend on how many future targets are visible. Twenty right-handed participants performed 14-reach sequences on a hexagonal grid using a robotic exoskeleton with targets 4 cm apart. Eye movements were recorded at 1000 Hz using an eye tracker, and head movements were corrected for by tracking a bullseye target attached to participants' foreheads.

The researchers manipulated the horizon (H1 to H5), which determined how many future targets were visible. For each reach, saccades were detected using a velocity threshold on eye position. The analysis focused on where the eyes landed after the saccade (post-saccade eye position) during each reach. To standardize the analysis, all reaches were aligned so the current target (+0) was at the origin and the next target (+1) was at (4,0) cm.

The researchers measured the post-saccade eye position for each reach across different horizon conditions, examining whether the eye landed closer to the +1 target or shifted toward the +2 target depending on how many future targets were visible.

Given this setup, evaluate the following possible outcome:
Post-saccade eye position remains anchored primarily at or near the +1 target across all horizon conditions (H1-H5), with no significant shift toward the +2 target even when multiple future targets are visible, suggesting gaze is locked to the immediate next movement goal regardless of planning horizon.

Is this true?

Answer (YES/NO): NO